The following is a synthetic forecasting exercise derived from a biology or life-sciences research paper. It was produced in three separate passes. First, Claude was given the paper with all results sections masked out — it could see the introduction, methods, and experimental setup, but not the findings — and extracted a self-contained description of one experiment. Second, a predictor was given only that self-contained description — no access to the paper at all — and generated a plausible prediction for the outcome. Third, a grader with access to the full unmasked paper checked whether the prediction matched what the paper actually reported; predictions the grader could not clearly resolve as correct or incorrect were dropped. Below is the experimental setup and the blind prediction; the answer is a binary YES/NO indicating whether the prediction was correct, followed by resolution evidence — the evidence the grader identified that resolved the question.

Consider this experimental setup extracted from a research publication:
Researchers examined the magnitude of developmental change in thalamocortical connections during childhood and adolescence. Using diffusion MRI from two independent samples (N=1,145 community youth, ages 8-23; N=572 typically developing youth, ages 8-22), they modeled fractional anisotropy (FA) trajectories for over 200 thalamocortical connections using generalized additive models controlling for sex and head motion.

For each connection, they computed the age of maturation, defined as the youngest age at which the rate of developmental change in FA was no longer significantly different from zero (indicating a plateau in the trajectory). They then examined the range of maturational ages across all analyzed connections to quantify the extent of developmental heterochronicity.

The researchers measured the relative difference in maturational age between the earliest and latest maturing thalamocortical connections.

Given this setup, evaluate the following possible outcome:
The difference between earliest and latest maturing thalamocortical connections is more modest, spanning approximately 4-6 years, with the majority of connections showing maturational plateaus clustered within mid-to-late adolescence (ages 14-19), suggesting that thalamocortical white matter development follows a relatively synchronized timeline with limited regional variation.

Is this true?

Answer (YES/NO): NO